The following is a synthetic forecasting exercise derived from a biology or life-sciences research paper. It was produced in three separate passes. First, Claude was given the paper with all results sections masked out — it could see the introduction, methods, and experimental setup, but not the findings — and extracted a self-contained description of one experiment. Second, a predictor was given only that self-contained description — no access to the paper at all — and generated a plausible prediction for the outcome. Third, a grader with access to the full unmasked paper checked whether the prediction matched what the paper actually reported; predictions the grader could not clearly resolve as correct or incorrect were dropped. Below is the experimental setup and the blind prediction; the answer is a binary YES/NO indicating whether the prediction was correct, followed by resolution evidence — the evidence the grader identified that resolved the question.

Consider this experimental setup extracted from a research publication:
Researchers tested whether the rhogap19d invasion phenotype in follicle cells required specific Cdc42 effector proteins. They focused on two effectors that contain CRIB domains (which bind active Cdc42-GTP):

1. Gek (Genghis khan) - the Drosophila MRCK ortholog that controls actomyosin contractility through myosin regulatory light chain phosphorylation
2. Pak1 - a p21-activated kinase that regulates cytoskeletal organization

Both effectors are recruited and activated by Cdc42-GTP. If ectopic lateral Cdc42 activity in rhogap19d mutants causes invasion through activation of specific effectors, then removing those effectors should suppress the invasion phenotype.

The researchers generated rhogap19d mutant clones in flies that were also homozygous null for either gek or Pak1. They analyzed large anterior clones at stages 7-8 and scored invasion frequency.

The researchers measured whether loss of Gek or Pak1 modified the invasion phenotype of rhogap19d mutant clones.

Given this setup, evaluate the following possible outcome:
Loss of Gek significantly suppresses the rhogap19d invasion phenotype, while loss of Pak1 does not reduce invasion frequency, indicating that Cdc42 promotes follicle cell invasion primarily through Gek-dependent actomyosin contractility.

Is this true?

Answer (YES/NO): NO